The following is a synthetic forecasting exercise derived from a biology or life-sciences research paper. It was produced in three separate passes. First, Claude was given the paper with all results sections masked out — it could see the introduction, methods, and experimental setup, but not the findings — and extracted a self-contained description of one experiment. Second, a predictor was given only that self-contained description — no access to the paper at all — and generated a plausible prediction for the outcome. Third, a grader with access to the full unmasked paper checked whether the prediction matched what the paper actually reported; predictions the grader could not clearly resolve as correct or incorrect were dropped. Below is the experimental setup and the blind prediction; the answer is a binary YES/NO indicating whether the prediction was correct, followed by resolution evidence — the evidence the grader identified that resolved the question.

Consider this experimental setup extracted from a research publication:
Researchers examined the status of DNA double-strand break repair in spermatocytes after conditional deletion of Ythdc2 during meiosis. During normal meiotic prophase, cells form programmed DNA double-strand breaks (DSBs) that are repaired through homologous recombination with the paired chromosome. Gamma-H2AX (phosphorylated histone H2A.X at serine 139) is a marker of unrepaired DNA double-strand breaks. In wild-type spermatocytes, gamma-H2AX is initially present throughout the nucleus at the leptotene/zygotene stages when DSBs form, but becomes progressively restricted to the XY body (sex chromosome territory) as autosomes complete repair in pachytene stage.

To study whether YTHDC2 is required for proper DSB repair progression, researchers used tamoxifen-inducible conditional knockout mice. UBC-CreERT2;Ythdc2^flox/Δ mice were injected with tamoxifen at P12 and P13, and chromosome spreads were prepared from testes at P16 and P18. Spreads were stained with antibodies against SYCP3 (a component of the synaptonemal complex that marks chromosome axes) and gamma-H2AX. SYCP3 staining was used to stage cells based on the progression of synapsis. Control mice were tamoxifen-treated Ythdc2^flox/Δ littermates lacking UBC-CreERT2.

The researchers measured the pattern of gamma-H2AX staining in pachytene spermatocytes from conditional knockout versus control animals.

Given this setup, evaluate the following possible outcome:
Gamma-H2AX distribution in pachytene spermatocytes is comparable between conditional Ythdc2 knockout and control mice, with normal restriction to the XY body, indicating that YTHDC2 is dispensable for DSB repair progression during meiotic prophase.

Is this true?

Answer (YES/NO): YES